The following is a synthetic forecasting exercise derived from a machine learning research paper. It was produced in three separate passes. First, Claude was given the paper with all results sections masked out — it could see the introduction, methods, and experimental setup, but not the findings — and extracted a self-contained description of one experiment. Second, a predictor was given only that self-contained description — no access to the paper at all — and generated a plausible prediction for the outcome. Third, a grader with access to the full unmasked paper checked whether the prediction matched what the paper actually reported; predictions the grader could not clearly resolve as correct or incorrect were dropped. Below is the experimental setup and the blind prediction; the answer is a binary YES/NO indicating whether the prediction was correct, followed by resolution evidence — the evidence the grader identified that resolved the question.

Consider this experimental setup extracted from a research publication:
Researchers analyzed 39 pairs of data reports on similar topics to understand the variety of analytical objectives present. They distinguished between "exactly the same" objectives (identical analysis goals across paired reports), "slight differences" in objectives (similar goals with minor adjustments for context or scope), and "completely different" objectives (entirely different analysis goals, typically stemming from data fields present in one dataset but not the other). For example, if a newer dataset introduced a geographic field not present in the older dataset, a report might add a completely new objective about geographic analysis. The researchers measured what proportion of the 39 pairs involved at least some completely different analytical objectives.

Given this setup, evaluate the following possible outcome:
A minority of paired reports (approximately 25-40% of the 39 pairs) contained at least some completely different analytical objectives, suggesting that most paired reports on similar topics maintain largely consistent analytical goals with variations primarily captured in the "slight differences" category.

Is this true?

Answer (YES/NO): NO